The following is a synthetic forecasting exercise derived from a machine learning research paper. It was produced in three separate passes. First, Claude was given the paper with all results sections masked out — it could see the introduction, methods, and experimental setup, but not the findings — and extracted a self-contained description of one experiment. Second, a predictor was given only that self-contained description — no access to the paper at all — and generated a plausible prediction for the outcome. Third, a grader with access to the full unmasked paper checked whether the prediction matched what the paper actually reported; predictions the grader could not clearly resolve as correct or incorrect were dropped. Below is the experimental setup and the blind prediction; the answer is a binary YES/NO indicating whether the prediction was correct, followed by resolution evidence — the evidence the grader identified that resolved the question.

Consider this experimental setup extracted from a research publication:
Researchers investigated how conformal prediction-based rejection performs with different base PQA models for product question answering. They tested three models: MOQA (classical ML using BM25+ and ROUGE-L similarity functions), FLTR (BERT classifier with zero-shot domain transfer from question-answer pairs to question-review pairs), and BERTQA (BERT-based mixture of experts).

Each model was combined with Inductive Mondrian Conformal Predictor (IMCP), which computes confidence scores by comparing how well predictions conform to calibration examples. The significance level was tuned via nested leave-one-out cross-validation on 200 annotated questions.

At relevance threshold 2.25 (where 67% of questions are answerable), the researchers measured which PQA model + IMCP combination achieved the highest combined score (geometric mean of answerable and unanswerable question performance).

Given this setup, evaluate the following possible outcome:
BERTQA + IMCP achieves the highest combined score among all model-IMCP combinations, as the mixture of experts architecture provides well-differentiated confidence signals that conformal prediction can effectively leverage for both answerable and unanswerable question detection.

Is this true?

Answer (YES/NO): NO